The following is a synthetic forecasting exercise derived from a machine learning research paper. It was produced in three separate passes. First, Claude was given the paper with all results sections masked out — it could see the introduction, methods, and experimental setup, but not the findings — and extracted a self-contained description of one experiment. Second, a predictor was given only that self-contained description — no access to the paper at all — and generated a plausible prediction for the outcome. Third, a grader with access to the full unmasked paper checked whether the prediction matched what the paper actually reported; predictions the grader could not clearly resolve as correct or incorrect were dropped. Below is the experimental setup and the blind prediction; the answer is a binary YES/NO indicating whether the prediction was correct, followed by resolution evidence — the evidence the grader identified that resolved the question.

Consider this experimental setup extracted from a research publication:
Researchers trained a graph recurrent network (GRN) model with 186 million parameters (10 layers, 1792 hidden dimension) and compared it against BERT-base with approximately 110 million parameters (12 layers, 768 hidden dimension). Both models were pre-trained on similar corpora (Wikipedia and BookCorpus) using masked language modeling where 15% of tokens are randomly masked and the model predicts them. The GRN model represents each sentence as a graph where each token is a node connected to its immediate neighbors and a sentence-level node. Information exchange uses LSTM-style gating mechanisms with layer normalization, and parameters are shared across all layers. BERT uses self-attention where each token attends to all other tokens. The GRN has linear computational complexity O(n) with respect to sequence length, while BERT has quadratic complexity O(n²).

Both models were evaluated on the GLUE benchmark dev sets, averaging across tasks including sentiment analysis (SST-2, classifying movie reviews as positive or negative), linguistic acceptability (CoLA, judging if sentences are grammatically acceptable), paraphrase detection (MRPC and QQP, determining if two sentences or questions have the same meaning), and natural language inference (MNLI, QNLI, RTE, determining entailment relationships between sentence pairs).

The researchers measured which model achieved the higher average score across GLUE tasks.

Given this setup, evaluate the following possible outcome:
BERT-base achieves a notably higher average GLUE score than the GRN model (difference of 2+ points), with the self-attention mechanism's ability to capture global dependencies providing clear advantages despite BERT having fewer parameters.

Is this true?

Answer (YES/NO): NO